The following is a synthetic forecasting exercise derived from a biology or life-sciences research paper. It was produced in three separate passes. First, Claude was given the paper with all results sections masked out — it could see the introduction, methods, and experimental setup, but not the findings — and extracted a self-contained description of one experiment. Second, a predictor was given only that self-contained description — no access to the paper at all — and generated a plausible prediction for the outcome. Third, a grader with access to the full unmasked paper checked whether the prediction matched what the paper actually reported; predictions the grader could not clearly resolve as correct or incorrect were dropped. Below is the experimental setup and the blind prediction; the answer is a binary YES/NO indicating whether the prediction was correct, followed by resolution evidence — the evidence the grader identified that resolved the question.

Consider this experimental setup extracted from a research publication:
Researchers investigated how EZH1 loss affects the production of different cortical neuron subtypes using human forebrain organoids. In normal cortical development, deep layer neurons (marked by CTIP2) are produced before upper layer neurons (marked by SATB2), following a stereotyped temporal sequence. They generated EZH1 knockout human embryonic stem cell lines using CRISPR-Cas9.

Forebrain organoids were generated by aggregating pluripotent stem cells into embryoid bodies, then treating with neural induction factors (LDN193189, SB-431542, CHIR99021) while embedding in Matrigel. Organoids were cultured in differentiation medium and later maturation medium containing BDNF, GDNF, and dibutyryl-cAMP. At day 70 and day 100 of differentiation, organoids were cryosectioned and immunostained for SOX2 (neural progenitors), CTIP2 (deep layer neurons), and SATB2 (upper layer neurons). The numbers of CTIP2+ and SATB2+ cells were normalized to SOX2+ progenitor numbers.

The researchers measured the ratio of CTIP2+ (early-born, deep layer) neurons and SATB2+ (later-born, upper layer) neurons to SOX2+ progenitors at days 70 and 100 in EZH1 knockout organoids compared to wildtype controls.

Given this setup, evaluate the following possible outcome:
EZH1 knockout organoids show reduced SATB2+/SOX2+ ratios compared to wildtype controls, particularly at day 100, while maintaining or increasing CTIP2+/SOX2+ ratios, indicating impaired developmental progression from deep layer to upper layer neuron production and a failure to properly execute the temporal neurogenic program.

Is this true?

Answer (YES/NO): NO